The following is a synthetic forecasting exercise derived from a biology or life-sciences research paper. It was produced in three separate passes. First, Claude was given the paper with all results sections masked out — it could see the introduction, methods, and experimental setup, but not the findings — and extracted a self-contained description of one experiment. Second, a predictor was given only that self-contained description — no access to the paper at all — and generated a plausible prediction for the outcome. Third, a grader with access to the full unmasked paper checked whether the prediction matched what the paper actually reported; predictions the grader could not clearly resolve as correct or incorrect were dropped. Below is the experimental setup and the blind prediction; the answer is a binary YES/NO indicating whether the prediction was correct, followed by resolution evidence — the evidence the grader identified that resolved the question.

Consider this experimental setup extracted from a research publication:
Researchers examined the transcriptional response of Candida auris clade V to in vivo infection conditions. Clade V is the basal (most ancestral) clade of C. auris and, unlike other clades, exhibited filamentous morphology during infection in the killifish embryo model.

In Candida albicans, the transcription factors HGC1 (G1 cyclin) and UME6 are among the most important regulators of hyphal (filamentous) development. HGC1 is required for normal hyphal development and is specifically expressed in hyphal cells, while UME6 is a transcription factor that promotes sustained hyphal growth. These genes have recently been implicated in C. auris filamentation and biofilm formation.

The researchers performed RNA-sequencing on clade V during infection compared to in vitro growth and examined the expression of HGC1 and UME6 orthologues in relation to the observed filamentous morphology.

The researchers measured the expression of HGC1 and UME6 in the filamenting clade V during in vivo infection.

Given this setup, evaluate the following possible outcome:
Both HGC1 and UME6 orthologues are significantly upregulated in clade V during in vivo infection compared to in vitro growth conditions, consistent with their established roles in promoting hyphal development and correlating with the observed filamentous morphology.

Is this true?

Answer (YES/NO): YES